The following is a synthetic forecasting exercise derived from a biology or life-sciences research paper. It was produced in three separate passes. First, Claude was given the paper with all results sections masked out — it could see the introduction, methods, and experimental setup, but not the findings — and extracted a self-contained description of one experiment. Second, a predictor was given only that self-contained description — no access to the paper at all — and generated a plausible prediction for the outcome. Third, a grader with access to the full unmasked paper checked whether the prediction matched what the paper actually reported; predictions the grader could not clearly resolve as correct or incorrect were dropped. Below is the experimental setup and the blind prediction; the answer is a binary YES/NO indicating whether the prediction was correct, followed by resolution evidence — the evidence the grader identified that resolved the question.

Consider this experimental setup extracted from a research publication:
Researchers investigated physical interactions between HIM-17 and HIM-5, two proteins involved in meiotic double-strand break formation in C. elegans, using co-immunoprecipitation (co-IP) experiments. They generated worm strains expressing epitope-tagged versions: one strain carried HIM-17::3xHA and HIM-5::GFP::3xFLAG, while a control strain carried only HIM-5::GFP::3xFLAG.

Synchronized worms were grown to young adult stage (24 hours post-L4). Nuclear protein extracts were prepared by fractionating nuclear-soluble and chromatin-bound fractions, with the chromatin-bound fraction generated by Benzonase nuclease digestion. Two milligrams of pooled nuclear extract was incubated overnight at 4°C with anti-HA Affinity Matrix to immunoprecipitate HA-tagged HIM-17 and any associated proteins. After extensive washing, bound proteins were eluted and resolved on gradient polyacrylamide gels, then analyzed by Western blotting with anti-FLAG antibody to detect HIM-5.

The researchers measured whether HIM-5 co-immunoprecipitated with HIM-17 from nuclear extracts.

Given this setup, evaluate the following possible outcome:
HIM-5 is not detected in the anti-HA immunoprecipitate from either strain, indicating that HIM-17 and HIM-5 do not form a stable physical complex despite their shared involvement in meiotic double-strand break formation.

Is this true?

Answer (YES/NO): YES